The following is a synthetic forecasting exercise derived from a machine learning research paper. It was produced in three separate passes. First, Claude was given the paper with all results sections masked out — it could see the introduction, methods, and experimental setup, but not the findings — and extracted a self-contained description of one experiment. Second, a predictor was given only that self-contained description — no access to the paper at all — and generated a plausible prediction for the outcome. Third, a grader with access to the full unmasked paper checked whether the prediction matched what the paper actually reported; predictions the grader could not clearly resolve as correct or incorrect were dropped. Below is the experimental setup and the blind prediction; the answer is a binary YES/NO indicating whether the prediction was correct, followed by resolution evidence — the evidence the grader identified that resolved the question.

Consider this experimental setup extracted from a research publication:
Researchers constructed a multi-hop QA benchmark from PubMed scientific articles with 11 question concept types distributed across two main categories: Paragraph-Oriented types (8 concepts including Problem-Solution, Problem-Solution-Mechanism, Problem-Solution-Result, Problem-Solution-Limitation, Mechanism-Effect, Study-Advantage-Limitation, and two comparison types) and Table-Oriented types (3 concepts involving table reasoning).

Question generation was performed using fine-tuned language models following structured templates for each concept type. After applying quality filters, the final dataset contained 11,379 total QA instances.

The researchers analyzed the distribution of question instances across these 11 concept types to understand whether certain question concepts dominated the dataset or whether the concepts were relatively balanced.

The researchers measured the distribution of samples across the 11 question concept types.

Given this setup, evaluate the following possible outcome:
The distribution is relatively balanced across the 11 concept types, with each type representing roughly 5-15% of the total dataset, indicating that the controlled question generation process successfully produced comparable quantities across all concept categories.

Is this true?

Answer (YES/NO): YES